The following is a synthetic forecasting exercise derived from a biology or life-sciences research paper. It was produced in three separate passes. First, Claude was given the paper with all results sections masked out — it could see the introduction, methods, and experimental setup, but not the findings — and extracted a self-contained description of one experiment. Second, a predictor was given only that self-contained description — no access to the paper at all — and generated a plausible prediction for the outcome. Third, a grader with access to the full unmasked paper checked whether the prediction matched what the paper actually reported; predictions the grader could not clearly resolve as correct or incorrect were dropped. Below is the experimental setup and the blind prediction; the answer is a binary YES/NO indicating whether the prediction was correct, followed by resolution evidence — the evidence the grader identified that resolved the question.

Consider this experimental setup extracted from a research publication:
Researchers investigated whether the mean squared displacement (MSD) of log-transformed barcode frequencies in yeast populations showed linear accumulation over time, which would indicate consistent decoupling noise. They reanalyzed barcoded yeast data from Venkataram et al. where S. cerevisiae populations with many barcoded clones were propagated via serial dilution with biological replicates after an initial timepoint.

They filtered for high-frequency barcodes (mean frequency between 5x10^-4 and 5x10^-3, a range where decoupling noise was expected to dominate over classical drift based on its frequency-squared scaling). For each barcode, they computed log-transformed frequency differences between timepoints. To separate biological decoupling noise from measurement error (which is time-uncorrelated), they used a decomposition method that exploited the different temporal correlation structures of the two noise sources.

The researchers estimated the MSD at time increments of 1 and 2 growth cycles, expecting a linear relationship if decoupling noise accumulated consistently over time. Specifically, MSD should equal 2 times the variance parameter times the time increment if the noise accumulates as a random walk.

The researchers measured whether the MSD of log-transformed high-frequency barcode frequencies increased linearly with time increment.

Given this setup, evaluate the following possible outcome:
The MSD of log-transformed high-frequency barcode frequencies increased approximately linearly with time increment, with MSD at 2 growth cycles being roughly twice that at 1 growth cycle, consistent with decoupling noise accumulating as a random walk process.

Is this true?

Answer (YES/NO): YES